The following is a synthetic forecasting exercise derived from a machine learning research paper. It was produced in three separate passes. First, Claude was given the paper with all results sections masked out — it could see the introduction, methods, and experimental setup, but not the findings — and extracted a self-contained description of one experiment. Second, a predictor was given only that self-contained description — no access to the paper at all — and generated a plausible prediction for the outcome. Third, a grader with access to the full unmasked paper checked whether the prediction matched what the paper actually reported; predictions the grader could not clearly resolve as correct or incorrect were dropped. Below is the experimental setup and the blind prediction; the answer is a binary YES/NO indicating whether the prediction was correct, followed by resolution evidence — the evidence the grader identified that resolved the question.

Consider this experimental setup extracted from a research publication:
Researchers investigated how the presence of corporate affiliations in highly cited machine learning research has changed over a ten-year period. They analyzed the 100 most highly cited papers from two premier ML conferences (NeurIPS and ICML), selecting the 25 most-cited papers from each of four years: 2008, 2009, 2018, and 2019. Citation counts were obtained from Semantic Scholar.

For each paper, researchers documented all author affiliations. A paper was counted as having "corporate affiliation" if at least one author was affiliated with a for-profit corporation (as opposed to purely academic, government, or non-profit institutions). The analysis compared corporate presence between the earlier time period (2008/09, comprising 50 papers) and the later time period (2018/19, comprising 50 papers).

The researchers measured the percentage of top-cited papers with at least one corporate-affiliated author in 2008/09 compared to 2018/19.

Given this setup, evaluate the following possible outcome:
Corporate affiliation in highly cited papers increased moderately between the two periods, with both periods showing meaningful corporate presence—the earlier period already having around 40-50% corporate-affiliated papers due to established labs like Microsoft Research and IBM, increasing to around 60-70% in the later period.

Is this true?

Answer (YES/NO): NO